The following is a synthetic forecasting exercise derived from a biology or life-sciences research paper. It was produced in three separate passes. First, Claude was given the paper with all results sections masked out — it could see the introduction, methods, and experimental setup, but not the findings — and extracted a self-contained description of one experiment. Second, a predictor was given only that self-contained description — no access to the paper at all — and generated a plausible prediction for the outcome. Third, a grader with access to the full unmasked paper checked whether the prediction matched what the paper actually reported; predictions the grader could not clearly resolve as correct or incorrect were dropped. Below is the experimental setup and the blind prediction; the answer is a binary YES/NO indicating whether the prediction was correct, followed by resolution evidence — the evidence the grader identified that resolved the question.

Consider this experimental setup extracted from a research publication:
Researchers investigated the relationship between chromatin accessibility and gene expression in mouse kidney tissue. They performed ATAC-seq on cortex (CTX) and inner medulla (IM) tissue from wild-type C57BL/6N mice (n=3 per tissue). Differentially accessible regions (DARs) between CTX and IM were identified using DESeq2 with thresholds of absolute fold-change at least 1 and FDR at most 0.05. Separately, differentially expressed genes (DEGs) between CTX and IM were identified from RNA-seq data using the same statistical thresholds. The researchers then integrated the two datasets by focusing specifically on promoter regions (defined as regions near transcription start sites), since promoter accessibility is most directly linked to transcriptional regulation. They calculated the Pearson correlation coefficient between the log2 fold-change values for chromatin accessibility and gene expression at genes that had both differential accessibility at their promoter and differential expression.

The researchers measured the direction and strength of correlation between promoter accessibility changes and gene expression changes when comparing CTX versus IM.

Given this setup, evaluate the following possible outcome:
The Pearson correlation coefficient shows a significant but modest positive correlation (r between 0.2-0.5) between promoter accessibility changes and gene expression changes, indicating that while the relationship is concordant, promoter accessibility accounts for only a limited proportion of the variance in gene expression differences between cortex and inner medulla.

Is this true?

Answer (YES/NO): NO